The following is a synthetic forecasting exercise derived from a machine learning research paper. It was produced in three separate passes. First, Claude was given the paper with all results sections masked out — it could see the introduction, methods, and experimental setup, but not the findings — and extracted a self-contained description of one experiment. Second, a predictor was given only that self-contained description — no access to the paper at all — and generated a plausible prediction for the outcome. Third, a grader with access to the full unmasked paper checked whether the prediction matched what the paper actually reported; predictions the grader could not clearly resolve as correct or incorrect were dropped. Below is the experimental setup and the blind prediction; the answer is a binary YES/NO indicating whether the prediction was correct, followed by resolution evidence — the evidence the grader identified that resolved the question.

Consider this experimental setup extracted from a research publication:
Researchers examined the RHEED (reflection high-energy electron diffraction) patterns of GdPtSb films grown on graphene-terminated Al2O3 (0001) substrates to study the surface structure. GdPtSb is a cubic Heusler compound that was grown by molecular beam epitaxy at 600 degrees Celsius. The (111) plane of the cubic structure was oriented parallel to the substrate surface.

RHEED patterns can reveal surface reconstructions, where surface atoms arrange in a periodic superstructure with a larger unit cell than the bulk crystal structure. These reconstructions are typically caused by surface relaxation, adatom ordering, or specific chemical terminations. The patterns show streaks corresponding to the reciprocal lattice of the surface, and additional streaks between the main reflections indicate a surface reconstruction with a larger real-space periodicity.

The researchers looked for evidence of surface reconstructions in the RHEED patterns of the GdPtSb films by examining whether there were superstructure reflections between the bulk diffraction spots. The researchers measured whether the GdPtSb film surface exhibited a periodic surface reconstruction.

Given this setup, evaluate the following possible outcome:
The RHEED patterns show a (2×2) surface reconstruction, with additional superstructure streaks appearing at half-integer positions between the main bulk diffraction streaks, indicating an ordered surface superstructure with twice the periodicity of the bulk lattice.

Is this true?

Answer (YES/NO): NO